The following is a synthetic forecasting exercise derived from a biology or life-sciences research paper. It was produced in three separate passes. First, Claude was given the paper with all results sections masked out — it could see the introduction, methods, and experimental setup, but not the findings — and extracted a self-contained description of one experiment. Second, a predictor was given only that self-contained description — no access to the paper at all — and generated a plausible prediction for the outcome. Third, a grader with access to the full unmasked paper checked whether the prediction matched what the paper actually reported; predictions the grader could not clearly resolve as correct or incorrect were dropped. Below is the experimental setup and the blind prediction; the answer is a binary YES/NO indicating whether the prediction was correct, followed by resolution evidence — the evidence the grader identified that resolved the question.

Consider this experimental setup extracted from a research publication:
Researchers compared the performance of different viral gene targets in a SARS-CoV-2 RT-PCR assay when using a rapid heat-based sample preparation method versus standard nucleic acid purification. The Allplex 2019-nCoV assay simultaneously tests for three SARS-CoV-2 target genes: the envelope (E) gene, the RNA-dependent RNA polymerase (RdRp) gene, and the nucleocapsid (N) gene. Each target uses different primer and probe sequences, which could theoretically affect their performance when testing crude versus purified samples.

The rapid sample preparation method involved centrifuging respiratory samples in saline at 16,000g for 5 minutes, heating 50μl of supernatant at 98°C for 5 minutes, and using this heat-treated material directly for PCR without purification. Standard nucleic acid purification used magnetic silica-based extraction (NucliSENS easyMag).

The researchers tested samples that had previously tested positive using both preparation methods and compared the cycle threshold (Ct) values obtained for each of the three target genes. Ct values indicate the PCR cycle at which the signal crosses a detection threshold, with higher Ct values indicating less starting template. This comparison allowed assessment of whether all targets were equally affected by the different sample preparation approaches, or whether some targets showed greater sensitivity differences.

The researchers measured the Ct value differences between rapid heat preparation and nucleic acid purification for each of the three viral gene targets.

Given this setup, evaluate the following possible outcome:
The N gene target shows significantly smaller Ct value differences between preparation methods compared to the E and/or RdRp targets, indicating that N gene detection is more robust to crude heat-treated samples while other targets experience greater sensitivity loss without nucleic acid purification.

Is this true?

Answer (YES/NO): YES